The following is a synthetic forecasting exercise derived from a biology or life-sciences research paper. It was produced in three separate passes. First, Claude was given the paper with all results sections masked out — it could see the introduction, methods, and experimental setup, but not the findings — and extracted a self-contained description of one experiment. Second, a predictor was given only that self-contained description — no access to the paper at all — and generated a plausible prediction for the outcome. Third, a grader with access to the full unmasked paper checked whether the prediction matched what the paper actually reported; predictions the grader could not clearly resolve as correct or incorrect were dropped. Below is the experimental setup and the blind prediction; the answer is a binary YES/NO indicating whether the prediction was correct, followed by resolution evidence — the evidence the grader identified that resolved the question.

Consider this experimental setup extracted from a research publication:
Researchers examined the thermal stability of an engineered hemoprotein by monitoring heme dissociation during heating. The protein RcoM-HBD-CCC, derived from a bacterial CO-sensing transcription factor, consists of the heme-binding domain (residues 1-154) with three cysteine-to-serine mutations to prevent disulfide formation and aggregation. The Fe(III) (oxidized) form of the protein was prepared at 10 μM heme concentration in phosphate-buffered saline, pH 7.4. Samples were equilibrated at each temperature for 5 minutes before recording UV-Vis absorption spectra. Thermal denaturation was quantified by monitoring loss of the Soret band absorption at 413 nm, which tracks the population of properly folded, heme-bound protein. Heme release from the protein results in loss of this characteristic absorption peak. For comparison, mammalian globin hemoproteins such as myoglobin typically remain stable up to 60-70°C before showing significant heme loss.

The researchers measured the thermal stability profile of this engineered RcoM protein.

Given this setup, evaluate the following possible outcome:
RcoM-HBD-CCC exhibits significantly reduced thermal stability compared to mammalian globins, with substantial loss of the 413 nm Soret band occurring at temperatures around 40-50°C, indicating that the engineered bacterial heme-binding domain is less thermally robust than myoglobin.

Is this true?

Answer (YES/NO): NO